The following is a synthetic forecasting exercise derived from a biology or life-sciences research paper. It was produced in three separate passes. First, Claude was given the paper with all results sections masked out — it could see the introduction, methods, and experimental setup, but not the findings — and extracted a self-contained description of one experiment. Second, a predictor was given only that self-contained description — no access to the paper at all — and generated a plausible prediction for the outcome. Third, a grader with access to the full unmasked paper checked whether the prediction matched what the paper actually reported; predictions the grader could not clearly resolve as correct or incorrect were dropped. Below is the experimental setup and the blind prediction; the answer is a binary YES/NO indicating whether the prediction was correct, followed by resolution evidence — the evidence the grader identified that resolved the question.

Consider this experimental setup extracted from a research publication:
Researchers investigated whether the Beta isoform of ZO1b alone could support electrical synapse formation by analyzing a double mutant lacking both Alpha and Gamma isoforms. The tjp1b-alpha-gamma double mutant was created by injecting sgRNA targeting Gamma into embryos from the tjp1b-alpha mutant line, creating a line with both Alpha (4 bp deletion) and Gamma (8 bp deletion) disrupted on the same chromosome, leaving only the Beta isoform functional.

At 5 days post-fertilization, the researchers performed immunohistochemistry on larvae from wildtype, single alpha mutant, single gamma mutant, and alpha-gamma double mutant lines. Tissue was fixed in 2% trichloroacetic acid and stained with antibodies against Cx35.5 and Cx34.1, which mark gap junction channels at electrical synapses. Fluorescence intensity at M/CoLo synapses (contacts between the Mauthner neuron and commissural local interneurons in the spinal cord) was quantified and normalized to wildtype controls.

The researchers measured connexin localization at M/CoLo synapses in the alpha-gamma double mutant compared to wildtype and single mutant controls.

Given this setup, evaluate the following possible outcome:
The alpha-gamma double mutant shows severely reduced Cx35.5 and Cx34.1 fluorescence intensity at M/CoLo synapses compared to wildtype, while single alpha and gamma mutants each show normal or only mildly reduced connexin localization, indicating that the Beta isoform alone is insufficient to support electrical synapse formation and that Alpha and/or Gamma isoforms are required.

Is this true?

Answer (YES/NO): NO